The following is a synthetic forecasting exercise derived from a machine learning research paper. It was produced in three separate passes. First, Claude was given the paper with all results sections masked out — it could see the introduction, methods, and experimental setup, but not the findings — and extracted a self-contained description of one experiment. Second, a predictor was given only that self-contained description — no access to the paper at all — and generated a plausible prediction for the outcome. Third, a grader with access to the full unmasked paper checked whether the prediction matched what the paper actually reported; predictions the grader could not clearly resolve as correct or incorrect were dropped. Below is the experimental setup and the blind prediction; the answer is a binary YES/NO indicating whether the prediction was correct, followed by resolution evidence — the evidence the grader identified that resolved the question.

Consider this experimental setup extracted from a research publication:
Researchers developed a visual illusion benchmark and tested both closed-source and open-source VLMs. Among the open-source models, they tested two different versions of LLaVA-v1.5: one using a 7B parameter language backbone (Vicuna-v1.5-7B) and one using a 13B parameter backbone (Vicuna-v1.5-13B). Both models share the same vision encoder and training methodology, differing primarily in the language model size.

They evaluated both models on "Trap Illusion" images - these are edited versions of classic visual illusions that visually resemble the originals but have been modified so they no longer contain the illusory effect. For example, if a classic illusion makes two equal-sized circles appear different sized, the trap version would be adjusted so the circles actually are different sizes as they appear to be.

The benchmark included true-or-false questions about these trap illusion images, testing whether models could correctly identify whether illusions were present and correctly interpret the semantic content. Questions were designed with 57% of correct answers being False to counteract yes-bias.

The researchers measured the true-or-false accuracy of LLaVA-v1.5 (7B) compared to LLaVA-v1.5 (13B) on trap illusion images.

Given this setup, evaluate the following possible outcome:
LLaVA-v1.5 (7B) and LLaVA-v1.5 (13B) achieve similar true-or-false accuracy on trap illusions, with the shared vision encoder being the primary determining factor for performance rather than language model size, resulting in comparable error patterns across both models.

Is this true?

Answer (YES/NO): NO